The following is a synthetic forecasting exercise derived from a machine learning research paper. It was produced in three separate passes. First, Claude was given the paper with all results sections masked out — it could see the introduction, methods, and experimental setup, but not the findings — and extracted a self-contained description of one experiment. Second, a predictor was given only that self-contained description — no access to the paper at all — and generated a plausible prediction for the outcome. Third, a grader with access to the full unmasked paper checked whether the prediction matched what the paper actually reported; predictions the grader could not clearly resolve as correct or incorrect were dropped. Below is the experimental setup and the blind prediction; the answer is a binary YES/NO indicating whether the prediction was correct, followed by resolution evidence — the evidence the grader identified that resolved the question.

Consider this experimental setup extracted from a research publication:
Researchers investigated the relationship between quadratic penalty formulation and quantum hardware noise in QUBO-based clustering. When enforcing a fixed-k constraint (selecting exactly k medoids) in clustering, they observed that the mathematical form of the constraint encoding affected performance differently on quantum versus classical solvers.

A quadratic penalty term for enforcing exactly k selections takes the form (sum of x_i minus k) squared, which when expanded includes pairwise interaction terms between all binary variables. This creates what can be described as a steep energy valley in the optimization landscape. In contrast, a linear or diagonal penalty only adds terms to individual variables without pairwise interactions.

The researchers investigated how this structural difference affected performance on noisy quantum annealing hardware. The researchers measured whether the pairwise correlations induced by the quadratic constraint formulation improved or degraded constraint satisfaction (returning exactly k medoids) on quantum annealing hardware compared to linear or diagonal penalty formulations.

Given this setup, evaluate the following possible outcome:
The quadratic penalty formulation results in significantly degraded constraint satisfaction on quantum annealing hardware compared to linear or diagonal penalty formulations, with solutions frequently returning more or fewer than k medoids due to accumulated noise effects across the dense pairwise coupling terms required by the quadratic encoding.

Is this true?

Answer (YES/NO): NO